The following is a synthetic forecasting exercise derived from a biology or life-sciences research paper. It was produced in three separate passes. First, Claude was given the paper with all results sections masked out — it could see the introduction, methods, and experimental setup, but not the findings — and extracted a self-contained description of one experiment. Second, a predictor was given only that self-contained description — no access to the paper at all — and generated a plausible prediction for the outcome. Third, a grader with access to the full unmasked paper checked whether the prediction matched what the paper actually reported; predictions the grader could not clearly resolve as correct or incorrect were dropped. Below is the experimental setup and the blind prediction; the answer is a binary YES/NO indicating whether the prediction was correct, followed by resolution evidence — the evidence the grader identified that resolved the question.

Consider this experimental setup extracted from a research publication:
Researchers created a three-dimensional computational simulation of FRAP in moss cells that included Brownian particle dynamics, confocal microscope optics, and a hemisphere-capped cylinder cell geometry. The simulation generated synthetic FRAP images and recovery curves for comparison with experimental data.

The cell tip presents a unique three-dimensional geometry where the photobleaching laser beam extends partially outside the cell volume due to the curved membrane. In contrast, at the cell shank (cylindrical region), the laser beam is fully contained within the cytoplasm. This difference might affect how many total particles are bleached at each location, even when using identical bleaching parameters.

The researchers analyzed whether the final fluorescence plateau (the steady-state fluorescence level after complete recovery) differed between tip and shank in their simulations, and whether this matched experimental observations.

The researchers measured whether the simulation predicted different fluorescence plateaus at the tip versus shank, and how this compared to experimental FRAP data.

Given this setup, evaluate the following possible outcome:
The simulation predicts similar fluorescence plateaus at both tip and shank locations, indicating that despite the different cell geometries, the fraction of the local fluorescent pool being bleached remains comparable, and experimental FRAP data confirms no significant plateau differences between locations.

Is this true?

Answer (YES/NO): NO